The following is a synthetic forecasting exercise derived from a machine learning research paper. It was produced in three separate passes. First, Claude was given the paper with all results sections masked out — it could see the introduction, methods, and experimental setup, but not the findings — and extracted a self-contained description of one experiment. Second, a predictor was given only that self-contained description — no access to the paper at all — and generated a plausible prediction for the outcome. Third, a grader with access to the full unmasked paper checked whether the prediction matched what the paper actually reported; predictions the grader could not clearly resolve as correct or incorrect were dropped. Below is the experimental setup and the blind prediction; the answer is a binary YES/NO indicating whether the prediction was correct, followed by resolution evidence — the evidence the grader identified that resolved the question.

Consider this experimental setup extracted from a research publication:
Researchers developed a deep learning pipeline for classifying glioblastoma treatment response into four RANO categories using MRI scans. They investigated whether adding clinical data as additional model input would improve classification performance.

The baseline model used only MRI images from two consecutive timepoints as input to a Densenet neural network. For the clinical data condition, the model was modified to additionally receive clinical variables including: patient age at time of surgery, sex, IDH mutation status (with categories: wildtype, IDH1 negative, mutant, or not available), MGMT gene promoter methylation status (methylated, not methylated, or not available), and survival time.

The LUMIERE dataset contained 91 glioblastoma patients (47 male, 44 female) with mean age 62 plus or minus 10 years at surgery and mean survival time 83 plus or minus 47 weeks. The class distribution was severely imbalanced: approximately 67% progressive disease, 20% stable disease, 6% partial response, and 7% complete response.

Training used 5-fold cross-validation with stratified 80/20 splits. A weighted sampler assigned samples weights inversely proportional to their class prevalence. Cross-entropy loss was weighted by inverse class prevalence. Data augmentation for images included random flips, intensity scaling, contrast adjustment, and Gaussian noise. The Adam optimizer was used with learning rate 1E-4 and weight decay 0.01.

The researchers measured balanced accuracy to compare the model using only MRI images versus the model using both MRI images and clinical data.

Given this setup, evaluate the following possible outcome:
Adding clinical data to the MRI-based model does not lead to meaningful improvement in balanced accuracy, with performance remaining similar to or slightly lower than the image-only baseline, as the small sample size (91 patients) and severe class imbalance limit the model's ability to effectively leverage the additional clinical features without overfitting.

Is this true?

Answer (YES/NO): YES